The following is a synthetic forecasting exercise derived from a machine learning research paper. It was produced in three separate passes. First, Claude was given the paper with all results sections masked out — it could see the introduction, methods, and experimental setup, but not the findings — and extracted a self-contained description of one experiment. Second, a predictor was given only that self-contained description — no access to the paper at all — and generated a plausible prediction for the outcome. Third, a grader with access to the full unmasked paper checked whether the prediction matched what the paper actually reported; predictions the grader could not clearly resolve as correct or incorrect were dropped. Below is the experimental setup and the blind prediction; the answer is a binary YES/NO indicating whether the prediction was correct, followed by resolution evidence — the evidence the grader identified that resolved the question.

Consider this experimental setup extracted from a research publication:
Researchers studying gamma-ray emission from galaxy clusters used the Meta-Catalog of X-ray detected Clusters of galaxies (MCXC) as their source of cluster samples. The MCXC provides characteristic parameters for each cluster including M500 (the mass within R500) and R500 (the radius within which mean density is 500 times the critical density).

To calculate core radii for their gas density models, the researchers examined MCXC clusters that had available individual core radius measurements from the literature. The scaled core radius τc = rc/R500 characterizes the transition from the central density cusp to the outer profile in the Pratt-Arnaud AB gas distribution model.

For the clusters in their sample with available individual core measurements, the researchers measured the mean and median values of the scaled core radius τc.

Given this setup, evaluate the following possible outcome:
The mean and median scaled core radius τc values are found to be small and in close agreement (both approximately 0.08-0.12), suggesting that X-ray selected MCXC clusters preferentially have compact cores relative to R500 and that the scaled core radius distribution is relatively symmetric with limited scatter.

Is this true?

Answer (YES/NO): YES